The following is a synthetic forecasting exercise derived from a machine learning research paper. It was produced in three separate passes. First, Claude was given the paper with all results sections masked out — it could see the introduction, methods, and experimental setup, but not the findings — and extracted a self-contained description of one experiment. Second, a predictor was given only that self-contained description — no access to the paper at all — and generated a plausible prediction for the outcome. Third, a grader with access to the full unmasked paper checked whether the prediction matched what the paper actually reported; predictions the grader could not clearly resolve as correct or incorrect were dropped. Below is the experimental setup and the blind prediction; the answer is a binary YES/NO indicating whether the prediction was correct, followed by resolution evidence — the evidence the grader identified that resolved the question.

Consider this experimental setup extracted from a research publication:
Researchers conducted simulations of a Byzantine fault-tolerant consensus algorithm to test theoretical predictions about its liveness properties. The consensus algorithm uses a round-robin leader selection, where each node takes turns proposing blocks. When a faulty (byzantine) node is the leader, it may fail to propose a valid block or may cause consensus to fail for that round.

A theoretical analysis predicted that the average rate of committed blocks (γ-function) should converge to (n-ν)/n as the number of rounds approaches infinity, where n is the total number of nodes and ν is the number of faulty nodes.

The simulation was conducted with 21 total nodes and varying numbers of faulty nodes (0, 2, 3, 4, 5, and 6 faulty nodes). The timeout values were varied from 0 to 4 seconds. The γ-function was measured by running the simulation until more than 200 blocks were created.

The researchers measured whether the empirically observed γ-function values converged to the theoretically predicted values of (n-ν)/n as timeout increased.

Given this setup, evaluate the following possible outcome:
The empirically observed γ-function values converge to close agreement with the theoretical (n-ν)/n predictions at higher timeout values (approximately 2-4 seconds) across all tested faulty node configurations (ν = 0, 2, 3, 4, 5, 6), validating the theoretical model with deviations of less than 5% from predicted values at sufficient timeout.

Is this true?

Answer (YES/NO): NO